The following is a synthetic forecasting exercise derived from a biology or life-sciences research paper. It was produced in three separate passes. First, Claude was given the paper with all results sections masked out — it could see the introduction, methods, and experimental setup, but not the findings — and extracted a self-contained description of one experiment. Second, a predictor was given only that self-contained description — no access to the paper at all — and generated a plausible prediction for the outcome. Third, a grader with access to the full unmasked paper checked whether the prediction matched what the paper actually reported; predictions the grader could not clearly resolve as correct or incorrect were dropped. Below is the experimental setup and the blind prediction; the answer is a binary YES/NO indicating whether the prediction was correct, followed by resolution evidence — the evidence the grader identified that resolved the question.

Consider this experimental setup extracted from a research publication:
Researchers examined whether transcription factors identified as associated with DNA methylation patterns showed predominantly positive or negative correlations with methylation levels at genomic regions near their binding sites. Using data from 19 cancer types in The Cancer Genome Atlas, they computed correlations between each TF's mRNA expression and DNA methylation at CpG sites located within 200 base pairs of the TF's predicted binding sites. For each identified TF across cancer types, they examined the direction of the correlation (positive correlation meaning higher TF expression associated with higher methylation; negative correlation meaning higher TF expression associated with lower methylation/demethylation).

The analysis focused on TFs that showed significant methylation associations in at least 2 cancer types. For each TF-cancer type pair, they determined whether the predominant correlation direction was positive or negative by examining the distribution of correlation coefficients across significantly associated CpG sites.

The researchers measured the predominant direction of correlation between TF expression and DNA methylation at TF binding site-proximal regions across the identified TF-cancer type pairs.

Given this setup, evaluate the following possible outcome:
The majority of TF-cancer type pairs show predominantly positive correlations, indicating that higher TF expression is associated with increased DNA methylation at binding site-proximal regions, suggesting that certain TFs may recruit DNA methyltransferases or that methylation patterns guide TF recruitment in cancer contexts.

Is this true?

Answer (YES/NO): NO